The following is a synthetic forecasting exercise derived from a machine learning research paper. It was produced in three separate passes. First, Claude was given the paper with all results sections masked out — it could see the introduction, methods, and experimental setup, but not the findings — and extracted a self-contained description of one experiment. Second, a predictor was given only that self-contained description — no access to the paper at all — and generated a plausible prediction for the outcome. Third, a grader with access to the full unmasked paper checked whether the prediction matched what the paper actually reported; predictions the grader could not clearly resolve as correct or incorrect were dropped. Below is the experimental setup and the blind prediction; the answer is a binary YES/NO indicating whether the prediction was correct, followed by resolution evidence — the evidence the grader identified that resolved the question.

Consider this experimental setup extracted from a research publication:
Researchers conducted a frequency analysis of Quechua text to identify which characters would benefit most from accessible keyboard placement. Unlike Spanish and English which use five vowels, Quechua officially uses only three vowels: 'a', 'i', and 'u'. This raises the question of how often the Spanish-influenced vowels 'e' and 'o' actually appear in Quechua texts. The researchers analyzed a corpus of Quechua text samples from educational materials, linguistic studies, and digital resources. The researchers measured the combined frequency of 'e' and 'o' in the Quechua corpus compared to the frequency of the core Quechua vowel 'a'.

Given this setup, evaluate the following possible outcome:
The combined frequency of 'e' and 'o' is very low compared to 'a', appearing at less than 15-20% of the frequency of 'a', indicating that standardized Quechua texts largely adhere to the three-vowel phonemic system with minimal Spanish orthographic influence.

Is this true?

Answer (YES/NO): YES